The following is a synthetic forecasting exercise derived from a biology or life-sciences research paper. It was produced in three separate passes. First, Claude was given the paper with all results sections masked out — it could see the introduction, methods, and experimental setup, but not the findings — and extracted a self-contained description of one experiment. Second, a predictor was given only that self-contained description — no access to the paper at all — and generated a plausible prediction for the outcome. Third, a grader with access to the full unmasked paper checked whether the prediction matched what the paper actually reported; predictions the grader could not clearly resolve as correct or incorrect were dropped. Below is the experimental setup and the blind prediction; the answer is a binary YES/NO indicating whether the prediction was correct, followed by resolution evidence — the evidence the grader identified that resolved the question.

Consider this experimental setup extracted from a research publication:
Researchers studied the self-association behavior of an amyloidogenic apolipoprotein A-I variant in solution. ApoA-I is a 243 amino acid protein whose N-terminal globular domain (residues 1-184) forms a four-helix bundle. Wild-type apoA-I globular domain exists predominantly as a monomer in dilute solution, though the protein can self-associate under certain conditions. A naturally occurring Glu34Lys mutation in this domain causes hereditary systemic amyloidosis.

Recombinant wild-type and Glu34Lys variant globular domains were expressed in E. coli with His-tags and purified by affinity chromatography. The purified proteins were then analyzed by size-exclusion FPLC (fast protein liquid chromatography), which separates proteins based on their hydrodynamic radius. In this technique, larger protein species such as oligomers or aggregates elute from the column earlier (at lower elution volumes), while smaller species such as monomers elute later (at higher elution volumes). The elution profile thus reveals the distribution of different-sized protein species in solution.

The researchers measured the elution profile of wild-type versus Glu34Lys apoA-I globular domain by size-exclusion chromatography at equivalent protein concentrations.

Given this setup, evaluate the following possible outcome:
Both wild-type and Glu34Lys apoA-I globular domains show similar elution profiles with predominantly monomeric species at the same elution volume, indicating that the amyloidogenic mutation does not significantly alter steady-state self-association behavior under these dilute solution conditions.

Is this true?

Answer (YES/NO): NO